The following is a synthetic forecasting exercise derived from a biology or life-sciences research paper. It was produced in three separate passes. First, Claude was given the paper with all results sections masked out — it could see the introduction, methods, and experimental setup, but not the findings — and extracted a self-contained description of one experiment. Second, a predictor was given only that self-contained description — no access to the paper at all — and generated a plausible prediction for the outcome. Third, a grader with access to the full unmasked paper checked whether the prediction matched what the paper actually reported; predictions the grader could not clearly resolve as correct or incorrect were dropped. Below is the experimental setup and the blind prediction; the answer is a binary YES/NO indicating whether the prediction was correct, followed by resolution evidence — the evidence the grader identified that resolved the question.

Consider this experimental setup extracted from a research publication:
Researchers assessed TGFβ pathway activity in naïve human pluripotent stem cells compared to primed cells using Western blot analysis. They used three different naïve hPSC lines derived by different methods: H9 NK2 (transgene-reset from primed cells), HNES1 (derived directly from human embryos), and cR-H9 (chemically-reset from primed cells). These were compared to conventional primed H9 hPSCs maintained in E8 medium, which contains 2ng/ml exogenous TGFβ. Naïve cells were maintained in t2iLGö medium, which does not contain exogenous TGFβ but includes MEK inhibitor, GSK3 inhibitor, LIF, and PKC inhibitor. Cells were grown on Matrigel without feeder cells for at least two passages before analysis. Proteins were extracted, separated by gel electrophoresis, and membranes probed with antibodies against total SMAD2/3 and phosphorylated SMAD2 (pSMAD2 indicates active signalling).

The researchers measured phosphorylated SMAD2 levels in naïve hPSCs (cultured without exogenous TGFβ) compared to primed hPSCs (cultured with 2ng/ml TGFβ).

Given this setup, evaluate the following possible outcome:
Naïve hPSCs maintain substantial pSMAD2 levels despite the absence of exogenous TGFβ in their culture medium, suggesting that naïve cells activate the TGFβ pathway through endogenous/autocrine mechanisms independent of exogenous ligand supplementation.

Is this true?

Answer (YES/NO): YES